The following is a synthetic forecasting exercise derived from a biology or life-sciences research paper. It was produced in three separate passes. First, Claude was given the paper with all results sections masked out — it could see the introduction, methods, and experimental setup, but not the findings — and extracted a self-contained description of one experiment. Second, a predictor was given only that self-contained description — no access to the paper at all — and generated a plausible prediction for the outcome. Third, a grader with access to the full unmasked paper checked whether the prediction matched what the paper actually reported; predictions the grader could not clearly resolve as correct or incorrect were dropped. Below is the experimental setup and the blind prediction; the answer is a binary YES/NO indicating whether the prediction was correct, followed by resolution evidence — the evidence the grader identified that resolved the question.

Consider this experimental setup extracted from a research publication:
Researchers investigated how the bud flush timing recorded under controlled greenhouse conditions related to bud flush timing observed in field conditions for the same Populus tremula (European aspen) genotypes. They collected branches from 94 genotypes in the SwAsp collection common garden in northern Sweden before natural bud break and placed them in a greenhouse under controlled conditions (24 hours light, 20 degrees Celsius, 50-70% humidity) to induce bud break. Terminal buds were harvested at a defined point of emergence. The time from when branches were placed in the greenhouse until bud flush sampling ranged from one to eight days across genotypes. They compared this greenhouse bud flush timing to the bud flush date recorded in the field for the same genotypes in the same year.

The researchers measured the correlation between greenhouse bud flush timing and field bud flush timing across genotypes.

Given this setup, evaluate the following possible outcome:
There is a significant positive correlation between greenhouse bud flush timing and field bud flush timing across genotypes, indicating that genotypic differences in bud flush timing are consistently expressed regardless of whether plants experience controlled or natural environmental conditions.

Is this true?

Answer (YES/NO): YES